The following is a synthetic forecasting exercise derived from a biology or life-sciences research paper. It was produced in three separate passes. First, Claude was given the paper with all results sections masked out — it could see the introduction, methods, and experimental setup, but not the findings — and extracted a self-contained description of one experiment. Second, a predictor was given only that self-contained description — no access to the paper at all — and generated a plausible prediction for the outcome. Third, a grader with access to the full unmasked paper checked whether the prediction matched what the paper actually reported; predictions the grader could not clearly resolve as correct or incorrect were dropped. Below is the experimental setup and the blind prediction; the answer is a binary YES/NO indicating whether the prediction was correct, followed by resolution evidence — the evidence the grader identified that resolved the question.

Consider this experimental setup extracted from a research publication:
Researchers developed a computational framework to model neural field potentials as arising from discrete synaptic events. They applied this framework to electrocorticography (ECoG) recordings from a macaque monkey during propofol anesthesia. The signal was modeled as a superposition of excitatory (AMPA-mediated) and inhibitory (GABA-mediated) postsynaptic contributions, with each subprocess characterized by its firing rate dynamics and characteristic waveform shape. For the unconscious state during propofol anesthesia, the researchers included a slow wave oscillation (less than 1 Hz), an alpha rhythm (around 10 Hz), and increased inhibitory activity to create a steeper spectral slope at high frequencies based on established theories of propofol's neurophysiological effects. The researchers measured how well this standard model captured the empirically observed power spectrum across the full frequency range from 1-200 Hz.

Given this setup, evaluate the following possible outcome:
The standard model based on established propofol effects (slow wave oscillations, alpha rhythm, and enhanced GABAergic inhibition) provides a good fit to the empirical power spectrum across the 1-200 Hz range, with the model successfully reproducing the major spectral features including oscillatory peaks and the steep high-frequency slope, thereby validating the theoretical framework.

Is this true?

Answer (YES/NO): NO